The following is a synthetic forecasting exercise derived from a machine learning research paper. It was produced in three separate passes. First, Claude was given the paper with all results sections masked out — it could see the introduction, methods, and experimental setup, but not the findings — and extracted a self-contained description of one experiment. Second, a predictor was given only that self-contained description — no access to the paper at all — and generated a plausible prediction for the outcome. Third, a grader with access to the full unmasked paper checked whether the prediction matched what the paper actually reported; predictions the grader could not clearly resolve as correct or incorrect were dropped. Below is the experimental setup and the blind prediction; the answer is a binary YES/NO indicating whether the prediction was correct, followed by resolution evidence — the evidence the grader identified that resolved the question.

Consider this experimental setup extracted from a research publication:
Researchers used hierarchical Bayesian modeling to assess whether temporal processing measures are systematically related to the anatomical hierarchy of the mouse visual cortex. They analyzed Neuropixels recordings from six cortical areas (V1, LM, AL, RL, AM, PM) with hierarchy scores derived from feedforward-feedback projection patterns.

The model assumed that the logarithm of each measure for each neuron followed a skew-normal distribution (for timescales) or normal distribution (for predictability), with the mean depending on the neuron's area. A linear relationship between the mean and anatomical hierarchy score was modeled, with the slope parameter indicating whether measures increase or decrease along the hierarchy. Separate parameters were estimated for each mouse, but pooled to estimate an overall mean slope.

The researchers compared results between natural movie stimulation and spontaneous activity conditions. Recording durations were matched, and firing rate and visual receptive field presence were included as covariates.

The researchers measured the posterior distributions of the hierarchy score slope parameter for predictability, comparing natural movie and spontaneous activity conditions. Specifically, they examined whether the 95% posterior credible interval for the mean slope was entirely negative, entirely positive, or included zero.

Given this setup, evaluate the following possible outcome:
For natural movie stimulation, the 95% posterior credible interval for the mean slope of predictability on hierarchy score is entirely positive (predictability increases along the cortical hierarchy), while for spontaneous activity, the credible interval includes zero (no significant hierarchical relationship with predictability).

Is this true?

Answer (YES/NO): NO